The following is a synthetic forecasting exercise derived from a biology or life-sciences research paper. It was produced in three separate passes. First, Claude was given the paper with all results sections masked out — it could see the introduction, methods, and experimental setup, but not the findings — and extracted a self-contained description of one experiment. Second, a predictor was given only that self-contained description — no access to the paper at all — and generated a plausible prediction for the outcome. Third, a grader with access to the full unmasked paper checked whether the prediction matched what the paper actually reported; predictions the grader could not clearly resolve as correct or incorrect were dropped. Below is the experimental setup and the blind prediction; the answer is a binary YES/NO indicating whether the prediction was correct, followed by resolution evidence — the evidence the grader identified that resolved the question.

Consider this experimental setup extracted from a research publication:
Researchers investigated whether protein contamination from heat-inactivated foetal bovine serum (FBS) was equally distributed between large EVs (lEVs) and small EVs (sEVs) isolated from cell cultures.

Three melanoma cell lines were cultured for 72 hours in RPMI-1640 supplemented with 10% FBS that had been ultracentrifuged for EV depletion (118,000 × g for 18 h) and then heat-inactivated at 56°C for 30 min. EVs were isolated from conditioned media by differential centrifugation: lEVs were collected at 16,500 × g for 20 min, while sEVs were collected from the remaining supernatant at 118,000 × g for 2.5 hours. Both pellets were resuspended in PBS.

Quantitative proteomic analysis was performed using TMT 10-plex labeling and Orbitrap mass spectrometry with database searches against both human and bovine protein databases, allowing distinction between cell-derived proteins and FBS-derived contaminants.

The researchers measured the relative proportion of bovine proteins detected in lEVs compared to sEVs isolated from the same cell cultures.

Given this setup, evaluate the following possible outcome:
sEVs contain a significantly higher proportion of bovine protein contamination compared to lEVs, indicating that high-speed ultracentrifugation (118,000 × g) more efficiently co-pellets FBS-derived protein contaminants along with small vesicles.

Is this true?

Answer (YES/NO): YES